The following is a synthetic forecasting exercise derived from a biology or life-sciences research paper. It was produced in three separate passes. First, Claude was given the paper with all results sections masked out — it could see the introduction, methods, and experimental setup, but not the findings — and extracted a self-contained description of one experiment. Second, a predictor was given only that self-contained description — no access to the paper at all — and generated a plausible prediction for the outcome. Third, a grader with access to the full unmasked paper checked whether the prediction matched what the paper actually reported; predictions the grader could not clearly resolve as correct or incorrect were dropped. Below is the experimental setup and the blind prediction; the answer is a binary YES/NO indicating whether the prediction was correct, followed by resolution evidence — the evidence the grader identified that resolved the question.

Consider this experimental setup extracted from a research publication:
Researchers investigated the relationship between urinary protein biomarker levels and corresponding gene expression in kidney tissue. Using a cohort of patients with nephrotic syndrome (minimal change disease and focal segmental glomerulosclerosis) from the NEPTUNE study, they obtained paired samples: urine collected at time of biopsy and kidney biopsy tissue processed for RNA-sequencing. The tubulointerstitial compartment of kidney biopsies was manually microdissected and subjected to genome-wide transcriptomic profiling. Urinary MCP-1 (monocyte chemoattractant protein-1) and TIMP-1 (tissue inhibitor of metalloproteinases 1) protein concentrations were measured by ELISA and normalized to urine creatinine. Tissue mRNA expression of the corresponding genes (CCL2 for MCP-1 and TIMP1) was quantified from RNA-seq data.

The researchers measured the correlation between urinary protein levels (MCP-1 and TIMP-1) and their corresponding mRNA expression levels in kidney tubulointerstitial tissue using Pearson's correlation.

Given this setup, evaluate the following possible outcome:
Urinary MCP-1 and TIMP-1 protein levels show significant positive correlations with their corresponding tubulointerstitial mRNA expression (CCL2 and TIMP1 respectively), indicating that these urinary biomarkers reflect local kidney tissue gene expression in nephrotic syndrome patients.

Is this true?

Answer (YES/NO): YES